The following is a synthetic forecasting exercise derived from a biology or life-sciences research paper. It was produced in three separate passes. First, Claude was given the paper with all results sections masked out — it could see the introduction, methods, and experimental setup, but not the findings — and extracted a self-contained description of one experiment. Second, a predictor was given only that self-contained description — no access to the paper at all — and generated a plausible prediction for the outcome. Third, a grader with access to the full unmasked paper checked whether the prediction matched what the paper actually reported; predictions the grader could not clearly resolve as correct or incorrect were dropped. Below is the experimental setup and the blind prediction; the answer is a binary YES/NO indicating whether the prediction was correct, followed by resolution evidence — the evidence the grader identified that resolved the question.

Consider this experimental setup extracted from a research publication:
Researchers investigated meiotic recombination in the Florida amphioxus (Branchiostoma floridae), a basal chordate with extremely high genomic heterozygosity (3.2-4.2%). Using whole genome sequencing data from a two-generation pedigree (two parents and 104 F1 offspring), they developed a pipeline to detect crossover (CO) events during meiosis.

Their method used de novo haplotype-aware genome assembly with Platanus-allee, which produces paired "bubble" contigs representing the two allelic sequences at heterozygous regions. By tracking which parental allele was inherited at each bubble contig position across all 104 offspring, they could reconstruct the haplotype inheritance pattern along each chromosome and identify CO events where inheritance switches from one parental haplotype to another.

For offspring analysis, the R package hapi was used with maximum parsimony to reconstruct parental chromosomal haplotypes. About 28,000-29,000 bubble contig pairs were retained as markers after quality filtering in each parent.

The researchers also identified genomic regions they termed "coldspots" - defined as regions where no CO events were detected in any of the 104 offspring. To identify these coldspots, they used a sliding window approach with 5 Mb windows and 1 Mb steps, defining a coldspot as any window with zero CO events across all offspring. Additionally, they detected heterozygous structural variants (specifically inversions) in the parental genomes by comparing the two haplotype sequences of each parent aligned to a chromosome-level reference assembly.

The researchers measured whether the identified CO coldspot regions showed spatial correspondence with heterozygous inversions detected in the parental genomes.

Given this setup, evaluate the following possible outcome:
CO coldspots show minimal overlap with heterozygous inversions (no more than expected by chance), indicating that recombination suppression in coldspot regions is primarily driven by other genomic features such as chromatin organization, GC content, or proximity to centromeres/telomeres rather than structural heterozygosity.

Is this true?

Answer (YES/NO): NO